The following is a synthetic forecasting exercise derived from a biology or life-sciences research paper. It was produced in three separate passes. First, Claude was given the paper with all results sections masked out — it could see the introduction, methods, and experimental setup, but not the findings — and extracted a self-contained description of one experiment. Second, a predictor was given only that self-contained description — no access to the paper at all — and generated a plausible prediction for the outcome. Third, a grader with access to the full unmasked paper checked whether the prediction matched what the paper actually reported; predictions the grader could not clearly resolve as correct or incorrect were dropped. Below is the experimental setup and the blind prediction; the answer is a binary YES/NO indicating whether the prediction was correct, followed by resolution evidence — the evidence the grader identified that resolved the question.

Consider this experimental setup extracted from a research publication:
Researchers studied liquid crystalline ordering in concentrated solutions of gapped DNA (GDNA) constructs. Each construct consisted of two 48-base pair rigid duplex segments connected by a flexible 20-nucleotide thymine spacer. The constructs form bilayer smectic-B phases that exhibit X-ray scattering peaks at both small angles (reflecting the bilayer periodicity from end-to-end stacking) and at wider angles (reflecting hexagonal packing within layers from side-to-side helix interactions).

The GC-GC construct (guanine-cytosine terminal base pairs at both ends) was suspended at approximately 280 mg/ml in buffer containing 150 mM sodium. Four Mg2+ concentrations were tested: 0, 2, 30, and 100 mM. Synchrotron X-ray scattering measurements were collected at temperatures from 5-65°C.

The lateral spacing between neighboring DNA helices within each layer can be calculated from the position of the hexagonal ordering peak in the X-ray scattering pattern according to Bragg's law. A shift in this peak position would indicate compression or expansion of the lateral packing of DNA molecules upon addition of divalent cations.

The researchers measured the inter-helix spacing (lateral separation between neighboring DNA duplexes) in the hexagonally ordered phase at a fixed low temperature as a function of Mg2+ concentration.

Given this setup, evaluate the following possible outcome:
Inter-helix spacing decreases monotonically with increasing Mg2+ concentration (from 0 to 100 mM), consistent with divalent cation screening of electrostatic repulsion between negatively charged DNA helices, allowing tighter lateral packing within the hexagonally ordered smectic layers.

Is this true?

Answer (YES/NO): NO